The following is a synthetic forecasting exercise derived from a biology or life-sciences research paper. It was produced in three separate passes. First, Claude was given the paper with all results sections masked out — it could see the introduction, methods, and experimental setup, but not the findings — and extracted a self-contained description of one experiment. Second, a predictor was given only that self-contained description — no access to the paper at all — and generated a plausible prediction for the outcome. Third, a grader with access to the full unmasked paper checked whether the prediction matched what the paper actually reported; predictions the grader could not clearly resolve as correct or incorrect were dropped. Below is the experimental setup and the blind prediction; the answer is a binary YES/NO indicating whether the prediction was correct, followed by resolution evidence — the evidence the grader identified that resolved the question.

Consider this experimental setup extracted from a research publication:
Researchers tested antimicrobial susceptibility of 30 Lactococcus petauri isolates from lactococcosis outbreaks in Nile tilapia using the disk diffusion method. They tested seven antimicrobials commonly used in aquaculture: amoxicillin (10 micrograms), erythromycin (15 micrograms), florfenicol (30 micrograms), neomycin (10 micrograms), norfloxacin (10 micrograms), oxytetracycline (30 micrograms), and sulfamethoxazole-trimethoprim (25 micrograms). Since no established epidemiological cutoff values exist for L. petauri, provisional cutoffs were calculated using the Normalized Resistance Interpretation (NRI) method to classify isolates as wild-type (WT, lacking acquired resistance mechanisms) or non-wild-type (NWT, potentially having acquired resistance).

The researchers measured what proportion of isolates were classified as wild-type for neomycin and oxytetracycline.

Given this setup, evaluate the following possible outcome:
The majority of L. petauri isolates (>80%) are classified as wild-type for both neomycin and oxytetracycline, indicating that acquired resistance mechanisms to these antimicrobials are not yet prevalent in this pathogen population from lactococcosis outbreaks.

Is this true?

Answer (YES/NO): YES